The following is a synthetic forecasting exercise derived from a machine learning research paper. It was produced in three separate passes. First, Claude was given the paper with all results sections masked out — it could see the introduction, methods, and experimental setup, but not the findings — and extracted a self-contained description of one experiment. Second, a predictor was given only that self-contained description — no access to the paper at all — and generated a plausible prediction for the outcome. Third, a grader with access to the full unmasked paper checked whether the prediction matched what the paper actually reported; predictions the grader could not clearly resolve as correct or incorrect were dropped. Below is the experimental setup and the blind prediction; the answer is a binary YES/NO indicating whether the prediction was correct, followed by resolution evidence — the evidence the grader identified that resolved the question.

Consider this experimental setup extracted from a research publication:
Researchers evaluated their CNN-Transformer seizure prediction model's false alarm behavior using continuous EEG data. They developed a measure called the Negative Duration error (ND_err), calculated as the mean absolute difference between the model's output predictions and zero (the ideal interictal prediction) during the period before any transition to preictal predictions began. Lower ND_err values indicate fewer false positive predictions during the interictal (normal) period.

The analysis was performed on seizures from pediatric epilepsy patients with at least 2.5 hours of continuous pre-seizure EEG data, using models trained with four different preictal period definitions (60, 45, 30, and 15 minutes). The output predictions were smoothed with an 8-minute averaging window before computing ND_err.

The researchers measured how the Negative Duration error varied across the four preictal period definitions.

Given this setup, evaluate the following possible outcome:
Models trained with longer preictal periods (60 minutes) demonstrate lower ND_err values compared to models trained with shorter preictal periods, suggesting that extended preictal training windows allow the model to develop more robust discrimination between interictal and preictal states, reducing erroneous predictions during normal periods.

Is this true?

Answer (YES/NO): NO